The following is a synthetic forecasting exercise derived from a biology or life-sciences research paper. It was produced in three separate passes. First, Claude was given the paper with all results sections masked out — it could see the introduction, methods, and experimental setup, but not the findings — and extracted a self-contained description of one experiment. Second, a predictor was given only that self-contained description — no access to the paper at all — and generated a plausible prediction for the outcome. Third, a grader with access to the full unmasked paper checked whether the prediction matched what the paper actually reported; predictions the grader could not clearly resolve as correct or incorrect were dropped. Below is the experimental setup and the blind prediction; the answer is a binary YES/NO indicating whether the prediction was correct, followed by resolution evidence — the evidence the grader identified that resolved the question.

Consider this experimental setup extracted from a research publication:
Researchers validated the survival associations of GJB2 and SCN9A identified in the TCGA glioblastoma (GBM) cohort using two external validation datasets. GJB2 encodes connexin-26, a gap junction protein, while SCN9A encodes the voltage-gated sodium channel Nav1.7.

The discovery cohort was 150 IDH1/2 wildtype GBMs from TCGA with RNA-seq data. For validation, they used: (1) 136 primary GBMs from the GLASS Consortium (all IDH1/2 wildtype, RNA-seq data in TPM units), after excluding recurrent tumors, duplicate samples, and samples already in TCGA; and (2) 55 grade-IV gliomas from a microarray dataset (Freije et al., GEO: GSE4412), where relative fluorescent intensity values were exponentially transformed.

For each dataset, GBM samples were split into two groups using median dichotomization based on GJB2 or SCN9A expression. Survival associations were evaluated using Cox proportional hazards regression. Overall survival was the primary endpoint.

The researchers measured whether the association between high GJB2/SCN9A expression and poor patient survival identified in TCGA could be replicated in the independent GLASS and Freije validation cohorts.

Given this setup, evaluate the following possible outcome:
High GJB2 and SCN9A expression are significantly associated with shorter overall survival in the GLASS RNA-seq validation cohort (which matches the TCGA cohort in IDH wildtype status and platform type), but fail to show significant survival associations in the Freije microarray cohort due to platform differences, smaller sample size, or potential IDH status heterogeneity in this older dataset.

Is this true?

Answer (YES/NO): NO